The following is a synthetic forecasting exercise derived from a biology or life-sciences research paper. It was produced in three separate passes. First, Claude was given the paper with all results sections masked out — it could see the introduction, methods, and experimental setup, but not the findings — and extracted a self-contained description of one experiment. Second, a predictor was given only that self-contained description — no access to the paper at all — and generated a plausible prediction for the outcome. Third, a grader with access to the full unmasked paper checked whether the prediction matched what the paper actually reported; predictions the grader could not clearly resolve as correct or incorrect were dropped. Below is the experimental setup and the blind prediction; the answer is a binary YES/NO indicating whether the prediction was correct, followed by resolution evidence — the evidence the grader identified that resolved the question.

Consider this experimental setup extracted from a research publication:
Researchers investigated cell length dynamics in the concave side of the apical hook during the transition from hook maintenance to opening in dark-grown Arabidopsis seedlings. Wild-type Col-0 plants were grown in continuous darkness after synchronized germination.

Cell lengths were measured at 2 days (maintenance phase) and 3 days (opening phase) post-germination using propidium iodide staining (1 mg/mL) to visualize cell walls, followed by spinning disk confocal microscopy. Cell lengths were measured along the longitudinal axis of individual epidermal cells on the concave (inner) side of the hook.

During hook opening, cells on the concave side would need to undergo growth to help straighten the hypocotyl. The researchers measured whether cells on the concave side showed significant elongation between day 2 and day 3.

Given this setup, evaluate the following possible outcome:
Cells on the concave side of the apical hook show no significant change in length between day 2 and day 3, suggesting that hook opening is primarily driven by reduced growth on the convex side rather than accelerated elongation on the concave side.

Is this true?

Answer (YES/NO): NO